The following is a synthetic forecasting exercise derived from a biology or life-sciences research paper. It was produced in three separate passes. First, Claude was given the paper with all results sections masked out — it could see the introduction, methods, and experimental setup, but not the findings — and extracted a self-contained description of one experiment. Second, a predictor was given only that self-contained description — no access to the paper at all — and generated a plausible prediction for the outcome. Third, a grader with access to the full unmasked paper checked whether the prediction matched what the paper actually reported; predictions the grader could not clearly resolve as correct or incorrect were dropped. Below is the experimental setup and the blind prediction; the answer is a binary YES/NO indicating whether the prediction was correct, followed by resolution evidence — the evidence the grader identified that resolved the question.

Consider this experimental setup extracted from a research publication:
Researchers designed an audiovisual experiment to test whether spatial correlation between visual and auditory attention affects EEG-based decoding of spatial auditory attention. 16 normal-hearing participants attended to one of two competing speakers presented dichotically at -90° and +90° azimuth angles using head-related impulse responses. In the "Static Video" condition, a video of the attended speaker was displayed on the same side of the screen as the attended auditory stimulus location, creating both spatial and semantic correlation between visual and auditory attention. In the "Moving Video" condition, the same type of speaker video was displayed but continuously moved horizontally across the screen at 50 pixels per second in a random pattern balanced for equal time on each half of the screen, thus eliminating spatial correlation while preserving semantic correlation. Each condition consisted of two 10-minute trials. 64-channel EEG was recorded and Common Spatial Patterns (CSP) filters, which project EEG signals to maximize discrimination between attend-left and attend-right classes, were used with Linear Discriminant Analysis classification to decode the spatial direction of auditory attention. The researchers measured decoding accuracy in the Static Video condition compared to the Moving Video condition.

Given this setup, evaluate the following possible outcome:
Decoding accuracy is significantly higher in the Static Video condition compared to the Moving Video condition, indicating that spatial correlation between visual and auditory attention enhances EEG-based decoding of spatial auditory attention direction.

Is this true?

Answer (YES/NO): YES